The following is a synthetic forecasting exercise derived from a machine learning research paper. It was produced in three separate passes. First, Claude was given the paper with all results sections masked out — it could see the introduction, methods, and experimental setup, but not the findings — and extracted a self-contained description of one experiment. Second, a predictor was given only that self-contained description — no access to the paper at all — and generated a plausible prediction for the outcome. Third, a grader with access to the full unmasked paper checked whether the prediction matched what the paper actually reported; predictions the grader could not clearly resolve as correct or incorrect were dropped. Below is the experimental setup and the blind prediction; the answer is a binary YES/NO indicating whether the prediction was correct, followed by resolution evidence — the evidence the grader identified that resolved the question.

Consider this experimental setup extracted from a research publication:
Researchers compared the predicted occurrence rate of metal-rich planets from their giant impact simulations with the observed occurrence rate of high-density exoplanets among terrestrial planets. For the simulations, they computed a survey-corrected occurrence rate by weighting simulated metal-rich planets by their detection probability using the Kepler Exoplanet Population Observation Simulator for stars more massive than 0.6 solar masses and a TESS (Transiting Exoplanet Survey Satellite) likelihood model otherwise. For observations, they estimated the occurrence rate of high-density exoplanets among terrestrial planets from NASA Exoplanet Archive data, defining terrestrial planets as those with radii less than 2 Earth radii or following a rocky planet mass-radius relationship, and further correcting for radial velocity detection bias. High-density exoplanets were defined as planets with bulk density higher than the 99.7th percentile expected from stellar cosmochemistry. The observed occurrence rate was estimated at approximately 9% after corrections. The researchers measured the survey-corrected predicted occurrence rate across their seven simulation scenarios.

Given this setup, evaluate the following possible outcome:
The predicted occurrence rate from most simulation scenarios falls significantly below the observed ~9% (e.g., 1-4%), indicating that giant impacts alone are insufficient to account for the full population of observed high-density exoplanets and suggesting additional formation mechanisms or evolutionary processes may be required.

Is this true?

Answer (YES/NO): NO